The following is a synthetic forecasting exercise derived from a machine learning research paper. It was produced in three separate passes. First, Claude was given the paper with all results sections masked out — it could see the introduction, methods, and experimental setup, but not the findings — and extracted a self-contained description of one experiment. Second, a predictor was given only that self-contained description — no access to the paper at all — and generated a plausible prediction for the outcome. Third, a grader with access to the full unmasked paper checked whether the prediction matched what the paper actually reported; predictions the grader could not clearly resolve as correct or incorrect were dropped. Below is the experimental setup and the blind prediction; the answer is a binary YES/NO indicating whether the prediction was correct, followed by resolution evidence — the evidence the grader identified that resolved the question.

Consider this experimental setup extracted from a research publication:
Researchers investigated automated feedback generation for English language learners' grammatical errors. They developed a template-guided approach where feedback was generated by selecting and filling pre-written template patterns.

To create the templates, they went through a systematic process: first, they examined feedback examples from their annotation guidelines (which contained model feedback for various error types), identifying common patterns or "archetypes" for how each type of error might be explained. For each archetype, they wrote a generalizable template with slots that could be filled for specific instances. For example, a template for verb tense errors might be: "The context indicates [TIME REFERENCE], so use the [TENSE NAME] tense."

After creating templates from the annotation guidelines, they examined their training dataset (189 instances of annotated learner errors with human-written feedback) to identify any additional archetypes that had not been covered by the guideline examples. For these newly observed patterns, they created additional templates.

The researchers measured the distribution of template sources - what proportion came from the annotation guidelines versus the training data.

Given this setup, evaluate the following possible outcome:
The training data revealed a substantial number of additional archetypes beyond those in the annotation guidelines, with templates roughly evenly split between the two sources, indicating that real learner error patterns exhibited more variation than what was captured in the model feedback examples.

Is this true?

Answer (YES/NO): NO